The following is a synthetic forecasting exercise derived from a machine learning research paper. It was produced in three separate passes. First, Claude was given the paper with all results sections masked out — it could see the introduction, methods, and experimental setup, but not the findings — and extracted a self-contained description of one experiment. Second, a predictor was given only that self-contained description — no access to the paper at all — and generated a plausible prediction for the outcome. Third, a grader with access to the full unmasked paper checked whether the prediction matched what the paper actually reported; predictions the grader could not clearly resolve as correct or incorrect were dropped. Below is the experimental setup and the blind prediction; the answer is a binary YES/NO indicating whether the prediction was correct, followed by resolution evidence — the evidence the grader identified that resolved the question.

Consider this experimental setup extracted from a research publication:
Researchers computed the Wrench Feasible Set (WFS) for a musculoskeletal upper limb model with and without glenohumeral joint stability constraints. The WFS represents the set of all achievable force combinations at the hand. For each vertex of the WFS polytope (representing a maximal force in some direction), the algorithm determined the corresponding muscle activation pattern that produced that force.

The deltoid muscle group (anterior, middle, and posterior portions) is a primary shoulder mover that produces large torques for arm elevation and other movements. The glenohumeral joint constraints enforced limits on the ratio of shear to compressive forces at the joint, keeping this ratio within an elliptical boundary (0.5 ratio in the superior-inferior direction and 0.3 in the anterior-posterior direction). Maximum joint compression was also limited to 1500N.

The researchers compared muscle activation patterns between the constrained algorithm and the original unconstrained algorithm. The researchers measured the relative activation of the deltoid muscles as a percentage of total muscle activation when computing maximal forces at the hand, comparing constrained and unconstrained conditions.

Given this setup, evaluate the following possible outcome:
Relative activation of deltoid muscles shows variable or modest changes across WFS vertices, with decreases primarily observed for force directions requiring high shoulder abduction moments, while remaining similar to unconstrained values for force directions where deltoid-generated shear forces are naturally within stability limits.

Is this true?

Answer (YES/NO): NO